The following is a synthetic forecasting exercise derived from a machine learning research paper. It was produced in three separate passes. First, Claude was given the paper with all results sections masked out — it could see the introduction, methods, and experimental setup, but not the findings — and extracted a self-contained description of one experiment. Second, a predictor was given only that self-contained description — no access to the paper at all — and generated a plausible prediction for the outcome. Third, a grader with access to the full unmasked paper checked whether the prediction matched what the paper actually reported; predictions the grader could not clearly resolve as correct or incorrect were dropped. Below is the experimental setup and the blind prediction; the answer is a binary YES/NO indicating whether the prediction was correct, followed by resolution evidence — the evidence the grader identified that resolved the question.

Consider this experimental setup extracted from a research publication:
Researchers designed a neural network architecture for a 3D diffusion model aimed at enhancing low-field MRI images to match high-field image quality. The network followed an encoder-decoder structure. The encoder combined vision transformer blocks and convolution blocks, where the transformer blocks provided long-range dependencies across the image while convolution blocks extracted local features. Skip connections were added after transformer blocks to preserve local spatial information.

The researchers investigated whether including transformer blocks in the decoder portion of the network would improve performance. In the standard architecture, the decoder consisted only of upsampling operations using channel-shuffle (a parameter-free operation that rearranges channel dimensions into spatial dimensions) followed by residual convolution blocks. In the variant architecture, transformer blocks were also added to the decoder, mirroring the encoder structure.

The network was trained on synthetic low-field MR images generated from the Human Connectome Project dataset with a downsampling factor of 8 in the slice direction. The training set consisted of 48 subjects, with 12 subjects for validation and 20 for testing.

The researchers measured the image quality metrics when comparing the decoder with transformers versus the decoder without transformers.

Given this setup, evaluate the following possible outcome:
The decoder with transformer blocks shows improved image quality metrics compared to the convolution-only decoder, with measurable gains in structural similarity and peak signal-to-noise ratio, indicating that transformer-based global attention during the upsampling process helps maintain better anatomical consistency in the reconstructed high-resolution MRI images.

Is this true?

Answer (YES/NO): NO